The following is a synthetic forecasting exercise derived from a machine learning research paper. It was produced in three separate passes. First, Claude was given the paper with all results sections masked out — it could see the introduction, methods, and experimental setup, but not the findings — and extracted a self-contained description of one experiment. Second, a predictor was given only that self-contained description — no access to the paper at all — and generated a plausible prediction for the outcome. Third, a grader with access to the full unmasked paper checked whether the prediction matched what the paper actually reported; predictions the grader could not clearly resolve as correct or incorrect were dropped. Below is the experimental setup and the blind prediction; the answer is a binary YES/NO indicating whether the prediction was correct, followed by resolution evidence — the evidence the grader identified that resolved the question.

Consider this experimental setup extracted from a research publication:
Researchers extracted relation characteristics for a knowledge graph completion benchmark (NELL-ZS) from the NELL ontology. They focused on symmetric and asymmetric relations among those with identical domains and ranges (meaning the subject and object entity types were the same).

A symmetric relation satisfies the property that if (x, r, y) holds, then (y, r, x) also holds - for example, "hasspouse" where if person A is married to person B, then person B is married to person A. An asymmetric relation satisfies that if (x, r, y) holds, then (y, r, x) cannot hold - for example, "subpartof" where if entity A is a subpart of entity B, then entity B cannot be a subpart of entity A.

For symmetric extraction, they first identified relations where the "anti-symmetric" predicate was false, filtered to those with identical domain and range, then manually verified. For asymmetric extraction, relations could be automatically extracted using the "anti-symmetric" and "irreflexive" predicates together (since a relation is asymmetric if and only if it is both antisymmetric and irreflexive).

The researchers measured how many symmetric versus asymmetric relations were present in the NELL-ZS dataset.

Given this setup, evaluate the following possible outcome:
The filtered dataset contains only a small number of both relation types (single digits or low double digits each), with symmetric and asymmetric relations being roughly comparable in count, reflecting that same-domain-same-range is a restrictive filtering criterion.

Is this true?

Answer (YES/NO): YES